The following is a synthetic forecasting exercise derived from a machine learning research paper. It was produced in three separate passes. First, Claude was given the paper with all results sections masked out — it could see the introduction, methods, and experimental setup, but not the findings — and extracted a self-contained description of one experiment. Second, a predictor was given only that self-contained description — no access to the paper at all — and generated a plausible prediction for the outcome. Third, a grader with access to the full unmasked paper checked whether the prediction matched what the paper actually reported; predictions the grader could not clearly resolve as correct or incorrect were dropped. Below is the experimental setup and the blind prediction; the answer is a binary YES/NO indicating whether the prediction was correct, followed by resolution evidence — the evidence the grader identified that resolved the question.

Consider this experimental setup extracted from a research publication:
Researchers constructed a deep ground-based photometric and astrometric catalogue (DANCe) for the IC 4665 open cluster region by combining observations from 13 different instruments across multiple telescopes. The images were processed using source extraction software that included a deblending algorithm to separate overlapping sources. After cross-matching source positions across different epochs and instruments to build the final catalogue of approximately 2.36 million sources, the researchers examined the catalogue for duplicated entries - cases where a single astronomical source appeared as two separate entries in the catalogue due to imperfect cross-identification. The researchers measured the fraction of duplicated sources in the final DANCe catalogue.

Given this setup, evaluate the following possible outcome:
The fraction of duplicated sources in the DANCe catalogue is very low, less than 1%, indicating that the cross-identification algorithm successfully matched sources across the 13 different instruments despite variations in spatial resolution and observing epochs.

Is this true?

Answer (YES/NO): NO